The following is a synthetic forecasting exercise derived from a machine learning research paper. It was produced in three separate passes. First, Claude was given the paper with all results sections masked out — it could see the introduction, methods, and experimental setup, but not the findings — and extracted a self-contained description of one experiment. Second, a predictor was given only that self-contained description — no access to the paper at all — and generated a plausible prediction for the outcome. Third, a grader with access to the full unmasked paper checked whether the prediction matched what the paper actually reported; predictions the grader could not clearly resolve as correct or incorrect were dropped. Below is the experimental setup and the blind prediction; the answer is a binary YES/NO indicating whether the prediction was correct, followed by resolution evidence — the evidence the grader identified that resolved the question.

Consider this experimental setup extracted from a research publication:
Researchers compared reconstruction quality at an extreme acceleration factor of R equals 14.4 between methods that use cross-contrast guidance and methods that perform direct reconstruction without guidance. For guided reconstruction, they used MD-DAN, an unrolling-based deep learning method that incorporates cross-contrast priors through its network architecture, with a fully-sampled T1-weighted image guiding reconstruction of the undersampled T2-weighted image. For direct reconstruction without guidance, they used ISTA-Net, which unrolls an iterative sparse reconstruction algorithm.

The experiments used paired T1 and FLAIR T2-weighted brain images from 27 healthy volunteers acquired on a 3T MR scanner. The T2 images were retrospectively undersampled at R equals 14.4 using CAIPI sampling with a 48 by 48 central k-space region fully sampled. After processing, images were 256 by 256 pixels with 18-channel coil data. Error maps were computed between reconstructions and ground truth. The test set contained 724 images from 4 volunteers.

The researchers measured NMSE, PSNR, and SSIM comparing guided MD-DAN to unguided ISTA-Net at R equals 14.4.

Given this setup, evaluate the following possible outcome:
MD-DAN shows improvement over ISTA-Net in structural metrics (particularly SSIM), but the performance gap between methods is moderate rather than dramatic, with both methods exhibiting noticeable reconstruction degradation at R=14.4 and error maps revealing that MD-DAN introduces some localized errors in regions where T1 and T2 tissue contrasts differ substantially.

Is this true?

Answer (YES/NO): NO